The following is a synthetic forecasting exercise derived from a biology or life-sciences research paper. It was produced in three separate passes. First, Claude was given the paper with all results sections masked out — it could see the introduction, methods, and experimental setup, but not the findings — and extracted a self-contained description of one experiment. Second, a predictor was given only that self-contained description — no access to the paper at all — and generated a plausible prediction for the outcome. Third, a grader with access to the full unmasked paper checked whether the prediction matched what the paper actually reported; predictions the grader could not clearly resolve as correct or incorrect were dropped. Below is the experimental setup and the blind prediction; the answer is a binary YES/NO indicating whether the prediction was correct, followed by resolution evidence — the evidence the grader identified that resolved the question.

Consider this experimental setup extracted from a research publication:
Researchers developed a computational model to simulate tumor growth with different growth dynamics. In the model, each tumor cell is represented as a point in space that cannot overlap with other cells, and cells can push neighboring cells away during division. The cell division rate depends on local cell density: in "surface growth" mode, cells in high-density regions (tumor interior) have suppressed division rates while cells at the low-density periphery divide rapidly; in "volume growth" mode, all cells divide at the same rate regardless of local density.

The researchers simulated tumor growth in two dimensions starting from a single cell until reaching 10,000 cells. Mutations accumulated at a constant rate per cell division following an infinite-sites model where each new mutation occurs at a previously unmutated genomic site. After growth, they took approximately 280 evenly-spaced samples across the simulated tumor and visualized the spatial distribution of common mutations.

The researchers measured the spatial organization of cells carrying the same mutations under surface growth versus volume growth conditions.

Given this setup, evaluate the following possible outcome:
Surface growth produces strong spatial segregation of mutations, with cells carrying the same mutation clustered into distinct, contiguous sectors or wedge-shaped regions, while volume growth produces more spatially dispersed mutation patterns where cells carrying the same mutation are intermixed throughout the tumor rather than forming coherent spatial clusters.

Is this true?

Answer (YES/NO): YES